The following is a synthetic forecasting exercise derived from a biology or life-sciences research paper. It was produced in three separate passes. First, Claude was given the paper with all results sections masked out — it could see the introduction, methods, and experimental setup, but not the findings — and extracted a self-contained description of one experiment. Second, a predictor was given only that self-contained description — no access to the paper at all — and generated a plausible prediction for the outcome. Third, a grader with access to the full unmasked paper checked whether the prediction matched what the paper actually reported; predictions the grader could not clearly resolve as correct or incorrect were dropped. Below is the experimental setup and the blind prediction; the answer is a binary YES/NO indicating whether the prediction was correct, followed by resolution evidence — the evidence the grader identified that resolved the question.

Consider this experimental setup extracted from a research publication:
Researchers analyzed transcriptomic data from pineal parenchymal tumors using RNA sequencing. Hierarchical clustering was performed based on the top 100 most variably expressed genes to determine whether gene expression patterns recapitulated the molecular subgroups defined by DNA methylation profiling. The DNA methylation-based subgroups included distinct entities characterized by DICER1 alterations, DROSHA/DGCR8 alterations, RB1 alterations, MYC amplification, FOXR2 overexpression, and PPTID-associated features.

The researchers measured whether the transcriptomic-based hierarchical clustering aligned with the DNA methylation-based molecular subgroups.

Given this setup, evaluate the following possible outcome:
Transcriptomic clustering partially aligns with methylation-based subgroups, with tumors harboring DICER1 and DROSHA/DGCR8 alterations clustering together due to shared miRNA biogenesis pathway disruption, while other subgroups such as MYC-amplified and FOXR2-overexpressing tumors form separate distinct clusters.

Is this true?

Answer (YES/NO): NO